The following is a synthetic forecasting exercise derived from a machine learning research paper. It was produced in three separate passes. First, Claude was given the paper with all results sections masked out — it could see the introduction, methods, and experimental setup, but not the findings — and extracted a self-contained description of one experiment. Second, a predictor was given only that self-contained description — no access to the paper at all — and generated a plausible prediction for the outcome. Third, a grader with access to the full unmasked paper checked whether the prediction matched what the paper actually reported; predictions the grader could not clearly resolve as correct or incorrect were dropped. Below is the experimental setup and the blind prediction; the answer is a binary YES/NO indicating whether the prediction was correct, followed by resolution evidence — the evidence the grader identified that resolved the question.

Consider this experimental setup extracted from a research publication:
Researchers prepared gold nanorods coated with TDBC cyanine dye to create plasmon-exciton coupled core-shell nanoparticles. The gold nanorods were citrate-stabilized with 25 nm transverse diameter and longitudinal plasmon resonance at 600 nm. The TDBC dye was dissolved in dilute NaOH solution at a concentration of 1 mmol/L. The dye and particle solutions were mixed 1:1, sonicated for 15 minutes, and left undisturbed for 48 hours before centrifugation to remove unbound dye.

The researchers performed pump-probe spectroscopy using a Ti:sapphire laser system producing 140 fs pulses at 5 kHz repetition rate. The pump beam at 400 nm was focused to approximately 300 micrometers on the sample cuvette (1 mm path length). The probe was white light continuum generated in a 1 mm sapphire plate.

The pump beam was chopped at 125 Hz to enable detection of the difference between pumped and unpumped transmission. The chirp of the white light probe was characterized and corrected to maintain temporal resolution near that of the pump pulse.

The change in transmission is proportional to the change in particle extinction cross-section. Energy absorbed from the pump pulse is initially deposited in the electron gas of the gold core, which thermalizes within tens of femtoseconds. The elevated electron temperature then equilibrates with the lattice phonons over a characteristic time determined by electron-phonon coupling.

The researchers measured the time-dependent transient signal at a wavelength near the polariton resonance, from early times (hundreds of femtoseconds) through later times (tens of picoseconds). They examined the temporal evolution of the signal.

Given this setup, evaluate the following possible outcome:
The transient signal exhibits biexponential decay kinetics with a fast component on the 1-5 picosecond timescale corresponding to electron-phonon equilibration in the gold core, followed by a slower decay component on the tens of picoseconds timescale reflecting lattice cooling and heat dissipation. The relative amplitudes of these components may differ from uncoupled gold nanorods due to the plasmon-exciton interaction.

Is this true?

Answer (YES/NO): NO